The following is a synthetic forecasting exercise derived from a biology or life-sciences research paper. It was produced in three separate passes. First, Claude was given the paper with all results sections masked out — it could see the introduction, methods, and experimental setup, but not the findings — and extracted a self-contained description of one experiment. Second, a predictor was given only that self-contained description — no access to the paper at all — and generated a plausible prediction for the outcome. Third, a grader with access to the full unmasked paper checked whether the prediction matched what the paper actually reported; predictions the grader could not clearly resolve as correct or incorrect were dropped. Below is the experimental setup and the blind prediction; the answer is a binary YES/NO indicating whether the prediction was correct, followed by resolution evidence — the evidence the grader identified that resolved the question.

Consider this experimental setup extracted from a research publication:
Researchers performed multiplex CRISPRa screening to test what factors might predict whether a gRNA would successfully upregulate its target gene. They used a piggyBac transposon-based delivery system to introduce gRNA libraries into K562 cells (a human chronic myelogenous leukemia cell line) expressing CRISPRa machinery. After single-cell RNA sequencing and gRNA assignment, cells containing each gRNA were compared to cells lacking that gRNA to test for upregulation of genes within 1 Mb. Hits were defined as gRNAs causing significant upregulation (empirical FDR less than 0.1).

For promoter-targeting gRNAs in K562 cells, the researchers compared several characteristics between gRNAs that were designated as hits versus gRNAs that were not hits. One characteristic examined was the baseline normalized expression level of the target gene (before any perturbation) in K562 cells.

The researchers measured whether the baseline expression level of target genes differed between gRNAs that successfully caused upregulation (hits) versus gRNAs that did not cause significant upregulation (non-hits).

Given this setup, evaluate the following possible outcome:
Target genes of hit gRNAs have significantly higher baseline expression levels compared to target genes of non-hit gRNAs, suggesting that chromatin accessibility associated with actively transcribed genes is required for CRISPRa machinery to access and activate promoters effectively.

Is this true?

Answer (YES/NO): NO